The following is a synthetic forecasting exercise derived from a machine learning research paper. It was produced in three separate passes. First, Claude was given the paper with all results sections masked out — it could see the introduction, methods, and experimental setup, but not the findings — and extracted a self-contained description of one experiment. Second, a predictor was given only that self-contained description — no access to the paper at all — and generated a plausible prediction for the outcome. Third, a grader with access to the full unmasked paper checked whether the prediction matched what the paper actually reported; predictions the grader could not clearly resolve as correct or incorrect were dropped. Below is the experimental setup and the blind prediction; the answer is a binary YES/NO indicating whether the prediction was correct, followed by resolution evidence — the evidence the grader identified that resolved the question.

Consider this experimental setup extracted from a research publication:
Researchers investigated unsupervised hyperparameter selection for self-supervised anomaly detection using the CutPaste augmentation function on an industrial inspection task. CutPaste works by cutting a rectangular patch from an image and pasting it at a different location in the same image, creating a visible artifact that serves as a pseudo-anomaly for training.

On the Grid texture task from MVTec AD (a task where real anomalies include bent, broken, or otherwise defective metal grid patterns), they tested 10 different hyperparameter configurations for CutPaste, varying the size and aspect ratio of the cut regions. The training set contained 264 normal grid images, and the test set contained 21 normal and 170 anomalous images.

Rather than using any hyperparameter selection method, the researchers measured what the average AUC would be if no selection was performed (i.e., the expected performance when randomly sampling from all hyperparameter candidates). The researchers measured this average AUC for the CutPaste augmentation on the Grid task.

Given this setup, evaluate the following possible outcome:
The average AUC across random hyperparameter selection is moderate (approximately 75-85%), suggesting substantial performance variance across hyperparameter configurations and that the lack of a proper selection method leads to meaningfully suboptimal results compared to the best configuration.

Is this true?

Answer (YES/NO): NO